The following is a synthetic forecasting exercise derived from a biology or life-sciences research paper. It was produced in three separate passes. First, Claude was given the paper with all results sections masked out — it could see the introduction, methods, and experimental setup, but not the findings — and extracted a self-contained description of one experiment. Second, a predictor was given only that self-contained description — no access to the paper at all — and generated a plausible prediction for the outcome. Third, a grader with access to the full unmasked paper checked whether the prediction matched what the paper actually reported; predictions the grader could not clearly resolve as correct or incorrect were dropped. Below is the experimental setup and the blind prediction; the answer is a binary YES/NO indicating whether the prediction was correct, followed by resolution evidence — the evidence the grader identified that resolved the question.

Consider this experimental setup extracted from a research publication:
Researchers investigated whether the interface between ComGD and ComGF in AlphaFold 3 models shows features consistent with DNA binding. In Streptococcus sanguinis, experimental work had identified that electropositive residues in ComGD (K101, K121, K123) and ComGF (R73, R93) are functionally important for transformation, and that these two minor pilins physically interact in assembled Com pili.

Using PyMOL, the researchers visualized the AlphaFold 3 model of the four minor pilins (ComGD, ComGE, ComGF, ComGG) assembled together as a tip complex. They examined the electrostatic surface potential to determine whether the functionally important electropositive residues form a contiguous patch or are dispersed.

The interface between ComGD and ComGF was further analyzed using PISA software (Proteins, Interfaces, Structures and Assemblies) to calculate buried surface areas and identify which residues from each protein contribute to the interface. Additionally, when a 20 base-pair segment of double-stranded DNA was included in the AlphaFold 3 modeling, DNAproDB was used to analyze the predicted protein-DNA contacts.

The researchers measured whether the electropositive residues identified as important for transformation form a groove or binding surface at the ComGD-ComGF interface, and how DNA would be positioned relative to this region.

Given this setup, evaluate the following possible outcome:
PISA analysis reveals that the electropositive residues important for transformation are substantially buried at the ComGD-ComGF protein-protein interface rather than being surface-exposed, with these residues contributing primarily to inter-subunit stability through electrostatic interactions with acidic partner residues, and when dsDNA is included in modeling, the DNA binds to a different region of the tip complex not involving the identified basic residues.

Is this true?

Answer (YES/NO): NO